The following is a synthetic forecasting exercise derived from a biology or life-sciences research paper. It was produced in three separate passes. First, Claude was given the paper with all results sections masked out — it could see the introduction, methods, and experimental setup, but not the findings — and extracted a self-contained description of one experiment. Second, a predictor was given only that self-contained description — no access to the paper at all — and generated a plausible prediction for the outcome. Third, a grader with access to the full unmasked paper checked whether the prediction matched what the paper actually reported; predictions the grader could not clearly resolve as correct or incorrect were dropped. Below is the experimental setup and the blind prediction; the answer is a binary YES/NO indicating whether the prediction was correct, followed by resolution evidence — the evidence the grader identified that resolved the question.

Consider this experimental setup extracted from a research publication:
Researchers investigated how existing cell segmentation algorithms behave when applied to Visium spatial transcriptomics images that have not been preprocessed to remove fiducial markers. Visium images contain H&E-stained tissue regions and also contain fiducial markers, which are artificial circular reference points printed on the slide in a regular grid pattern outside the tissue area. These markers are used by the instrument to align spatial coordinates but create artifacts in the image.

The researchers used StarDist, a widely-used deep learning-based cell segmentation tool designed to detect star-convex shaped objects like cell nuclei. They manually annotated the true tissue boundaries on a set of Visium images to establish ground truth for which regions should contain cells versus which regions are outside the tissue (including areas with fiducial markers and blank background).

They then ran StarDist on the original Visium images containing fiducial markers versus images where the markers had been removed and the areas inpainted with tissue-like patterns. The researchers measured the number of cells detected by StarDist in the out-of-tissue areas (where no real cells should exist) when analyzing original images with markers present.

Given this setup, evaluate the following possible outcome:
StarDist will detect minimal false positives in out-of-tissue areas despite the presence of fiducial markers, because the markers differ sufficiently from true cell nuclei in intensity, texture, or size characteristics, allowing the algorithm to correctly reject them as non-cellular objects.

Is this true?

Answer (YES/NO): NO